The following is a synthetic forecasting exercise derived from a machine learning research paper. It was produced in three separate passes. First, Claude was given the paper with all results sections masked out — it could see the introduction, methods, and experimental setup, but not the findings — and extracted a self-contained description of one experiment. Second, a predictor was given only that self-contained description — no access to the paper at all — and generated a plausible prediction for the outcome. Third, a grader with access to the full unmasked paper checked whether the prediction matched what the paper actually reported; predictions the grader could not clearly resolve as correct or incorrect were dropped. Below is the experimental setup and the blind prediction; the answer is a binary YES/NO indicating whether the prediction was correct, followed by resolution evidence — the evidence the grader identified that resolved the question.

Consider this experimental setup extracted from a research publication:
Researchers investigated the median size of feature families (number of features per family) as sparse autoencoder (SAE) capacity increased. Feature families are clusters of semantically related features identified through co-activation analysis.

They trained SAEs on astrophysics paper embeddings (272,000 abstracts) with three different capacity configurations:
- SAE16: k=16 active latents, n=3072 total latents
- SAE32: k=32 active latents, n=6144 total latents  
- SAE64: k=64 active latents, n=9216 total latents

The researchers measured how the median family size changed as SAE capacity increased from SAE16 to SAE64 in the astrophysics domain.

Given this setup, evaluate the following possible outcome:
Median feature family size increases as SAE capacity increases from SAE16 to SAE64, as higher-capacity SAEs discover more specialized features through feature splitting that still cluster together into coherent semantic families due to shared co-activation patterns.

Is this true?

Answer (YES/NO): YES